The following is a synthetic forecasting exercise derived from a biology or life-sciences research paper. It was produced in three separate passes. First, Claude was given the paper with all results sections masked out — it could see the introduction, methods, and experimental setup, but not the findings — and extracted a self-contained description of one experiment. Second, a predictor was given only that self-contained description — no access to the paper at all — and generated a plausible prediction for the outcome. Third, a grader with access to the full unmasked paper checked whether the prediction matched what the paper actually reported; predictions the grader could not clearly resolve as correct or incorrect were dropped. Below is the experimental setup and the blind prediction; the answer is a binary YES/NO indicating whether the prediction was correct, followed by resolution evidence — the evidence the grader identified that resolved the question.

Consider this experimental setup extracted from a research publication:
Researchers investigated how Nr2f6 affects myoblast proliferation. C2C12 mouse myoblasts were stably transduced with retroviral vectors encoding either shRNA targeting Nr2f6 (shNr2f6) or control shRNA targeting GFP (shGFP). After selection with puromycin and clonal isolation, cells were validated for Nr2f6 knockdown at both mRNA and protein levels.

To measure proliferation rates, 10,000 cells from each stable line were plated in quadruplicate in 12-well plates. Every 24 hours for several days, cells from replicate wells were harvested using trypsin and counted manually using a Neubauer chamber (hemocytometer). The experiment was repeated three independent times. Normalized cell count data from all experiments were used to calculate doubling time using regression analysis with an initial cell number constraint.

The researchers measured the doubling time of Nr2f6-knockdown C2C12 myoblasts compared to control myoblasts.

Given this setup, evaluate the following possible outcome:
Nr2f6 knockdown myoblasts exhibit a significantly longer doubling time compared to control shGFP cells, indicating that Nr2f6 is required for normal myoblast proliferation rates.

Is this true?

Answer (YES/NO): YES